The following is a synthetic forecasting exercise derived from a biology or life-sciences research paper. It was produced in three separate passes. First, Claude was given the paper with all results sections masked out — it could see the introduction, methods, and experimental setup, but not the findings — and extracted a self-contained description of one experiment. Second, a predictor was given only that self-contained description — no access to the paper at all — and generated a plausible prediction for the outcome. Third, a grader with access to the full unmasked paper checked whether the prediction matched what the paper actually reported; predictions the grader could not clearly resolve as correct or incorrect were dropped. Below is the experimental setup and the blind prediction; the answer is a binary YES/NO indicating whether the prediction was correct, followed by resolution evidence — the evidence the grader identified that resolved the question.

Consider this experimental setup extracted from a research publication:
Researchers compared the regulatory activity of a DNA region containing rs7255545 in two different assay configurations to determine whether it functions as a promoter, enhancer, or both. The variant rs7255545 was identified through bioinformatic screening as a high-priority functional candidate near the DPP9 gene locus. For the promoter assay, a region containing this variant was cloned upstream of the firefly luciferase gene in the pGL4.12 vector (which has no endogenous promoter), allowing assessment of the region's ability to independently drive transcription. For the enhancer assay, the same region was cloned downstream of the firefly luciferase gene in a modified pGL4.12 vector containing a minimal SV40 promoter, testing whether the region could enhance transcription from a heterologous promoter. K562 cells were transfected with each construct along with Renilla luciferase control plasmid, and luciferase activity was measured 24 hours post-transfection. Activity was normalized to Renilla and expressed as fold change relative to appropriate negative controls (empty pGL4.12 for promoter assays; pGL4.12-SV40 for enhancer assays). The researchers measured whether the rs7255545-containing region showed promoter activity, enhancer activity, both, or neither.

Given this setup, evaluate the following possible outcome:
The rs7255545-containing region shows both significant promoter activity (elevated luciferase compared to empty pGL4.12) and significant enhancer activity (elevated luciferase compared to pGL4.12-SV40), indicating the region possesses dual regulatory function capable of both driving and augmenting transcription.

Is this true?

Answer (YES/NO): NO